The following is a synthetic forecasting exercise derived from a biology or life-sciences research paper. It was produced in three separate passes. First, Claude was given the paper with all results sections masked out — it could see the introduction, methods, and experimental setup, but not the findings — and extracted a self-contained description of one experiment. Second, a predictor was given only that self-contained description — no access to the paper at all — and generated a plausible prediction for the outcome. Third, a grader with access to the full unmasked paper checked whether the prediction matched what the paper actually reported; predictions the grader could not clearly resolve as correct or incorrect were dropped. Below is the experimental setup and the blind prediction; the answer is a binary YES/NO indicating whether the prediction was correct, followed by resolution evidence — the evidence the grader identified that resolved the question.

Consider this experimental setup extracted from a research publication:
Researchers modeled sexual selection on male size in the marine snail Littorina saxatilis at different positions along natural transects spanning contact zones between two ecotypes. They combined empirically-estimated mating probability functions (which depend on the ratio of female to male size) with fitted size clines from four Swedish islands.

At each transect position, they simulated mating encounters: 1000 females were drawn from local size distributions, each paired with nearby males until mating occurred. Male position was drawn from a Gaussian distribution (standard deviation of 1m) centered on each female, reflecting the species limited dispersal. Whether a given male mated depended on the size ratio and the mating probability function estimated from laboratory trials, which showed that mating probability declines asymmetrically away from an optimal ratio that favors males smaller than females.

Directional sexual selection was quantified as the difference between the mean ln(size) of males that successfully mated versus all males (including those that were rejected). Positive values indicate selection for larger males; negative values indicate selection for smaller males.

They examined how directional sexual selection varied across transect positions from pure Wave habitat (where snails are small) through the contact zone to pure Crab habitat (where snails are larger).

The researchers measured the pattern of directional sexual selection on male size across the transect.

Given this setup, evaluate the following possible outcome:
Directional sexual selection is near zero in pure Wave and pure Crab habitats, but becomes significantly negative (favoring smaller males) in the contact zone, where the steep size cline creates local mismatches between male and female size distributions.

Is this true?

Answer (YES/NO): NO